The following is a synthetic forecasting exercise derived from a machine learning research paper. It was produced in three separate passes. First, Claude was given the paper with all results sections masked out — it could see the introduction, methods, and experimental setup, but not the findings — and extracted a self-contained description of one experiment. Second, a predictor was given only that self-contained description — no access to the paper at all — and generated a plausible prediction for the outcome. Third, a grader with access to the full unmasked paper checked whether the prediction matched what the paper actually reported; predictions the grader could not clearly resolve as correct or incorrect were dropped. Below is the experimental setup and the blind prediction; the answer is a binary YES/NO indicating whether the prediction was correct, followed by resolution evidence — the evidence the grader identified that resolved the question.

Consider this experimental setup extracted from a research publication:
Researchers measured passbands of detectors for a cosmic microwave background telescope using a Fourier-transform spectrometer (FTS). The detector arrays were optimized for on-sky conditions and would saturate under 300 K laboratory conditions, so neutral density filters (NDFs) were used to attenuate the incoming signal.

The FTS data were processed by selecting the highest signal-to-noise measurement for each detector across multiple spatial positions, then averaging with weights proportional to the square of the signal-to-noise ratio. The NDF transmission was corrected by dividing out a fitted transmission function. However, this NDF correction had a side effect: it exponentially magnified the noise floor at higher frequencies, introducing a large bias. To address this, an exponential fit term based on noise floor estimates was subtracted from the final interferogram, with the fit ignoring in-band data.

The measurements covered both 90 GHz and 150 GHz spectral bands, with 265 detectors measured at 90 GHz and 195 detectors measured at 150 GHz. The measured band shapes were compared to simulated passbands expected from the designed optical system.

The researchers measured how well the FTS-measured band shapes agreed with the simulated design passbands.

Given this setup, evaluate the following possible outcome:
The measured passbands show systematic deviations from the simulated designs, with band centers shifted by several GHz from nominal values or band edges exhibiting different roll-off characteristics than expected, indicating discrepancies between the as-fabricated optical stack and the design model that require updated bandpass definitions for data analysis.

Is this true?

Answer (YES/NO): NO